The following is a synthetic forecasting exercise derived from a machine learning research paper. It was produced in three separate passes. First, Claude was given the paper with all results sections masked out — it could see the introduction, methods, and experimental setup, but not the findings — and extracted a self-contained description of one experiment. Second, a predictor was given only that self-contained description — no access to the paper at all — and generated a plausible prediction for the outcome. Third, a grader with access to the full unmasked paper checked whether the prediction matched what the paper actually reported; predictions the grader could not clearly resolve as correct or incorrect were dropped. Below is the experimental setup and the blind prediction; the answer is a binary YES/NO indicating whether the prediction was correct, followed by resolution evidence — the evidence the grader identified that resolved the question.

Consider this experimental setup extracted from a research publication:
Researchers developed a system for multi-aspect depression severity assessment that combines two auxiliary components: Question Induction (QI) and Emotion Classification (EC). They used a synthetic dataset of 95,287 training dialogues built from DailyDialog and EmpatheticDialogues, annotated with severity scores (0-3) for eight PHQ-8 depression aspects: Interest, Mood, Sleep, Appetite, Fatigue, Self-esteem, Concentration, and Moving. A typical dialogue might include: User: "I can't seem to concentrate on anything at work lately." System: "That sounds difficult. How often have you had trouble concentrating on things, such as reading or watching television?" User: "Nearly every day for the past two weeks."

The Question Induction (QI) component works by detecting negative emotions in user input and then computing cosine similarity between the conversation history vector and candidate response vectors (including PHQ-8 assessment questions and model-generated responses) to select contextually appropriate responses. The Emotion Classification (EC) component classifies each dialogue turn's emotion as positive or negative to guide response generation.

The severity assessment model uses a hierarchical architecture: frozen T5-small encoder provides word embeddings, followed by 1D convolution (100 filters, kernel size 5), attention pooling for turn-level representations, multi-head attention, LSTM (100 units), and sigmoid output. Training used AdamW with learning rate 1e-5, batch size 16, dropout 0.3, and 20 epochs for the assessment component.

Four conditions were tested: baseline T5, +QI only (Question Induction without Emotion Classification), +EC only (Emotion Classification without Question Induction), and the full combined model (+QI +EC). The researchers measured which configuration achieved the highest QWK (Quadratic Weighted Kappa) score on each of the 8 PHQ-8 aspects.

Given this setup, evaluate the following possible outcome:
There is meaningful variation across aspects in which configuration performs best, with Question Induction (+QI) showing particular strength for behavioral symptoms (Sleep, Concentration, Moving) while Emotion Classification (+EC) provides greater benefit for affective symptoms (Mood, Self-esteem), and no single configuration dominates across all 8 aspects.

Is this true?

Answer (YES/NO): NO